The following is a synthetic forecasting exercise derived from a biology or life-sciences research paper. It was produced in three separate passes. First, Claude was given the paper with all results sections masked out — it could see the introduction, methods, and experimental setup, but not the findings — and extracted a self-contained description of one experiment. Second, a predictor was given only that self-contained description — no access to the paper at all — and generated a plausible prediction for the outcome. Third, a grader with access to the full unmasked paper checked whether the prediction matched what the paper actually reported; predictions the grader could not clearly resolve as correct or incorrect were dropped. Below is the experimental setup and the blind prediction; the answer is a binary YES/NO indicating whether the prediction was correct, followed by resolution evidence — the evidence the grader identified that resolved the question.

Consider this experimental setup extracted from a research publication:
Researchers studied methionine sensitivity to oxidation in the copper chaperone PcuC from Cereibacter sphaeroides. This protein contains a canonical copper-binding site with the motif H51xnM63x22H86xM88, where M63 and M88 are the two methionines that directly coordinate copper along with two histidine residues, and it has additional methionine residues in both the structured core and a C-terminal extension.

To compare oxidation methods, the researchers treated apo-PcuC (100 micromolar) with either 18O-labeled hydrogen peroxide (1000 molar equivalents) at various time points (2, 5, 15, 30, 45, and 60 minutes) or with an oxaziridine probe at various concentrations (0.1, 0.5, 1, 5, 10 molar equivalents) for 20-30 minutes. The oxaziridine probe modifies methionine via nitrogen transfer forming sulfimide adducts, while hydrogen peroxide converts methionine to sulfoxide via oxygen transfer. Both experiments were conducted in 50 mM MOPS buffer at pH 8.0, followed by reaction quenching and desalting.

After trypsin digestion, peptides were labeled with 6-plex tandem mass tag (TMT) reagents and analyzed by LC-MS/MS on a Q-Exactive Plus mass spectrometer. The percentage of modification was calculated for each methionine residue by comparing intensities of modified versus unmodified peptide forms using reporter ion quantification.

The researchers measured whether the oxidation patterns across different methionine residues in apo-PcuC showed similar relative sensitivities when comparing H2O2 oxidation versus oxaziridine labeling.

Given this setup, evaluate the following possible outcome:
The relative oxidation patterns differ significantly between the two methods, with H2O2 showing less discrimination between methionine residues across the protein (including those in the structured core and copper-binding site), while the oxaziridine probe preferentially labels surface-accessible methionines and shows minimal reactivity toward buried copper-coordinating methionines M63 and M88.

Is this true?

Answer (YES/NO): NO